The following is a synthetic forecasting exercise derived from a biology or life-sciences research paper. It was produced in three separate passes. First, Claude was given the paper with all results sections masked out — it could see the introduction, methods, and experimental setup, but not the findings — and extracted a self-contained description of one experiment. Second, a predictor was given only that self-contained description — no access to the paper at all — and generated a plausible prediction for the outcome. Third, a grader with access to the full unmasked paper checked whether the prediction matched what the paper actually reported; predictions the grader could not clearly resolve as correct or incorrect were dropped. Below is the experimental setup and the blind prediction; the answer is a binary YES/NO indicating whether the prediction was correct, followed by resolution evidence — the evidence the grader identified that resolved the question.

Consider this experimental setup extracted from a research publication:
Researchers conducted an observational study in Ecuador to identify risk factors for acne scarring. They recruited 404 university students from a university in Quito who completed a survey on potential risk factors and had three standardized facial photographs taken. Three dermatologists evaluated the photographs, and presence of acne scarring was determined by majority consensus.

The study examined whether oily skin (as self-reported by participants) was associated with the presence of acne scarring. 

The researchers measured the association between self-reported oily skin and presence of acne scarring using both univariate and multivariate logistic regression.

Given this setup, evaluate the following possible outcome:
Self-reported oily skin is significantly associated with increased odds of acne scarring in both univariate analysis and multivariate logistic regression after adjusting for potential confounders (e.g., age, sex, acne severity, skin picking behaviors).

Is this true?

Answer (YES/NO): YES